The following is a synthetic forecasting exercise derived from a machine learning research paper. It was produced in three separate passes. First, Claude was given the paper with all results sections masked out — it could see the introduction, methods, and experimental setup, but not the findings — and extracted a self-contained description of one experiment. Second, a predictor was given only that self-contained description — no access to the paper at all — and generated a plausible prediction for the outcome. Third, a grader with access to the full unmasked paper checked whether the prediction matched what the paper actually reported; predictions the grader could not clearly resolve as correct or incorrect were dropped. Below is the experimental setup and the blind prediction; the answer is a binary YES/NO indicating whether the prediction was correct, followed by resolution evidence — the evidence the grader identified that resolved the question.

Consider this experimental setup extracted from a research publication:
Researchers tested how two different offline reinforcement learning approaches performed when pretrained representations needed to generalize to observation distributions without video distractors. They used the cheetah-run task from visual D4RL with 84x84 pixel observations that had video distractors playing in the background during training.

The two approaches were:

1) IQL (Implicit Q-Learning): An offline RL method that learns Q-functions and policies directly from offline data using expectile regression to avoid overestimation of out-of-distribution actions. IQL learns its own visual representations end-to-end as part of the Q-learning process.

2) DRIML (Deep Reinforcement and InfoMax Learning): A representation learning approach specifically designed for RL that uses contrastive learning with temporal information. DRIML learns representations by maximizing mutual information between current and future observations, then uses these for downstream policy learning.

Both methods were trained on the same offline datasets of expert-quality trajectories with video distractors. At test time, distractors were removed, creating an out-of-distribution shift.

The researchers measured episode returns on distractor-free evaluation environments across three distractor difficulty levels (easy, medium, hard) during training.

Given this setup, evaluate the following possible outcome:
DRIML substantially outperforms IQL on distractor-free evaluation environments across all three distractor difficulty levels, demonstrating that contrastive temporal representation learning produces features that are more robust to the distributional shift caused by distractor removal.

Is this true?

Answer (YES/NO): NO